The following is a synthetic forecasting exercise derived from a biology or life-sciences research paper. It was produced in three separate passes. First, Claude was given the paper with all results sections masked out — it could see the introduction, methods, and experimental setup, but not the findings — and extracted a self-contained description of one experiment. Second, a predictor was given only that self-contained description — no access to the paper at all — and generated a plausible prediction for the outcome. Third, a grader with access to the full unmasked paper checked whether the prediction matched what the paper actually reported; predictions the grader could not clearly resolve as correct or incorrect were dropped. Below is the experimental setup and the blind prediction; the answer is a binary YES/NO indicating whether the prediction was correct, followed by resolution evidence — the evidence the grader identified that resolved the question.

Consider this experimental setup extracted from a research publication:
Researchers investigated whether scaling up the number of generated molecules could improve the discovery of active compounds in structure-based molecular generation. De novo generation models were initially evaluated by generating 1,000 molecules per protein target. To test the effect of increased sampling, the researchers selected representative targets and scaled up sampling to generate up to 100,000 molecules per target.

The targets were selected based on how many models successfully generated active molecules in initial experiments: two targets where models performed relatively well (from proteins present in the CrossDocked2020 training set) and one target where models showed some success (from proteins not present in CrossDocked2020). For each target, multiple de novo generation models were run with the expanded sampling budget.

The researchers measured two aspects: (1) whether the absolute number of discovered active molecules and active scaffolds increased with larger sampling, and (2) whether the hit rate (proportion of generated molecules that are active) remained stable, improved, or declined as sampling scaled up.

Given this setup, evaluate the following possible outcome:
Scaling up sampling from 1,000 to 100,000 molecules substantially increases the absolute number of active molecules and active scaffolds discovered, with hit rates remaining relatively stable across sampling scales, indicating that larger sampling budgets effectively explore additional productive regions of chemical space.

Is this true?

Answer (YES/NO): NO